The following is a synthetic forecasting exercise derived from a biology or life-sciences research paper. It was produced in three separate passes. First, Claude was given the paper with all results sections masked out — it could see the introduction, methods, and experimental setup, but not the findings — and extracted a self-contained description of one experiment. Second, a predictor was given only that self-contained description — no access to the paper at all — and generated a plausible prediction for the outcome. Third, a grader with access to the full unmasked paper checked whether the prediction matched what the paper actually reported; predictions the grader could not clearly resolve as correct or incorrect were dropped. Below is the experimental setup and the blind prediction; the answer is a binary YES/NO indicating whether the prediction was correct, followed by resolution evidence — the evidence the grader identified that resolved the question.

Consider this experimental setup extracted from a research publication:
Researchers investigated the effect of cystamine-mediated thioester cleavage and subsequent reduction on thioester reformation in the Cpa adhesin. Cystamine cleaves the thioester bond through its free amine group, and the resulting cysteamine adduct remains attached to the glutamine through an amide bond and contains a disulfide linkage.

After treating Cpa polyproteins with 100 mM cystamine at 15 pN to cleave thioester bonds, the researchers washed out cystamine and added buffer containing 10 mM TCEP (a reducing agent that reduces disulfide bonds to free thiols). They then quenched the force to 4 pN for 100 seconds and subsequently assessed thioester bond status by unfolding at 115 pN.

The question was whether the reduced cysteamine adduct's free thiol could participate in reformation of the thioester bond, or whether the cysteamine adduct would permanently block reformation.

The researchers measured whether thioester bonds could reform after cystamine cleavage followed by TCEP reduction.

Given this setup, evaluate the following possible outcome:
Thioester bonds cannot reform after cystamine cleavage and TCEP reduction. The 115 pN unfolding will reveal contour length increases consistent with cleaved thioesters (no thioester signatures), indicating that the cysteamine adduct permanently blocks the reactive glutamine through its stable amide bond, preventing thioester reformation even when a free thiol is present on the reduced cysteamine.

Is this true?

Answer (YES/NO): NO